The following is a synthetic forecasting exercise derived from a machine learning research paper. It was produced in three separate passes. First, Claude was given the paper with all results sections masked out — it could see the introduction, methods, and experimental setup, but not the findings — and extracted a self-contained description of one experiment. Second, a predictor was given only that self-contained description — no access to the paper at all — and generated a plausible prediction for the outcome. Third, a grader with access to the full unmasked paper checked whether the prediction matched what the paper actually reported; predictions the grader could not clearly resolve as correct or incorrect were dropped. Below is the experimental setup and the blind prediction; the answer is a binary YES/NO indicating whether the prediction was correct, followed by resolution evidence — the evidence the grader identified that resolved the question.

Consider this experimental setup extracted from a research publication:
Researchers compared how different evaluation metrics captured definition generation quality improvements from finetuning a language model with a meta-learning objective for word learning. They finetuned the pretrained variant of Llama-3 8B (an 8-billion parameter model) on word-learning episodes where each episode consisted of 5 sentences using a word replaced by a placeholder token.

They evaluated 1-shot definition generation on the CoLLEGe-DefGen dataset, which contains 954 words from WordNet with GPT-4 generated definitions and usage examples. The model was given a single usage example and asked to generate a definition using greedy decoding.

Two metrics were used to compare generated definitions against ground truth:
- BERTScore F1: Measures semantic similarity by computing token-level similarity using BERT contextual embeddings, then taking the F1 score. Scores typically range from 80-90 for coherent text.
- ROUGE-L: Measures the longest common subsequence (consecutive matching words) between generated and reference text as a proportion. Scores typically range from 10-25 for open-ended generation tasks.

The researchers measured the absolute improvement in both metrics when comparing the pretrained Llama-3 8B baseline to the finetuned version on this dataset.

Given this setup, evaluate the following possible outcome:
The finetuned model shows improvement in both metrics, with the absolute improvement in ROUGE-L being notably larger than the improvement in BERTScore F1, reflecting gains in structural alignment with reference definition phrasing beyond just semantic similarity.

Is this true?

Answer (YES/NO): YES